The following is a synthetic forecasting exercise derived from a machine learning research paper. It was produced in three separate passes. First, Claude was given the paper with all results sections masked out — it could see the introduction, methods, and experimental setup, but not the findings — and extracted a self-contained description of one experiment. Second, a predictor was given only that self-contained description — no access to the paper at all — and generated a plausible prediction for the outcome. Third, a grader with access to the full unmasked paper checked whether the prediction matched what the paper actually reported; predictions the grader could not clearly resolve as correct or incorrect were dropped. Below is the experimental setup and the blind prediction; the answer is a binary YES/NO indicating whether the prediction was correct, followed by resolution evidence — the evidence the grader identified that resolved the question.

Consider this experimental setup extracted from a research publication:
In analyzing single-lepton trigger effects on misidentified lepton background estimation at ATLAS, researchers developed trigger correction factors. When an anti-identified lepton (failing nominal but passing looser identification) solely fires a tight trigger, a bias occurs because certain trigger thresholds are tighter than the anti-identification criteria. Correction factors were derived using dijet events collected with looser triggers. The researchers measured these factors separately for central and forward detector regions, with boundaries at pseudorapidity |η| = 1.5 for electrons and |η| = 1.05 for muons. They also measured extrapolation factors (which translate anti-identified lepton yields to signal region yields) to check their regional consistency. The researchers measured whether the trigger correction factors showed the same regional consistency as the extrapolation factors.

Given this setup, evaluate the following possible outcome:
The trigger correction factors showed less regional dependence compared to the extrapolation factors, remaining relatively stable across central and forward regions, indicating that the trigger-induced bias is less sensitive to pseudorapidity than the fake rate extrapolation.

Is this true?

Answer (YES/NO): NO